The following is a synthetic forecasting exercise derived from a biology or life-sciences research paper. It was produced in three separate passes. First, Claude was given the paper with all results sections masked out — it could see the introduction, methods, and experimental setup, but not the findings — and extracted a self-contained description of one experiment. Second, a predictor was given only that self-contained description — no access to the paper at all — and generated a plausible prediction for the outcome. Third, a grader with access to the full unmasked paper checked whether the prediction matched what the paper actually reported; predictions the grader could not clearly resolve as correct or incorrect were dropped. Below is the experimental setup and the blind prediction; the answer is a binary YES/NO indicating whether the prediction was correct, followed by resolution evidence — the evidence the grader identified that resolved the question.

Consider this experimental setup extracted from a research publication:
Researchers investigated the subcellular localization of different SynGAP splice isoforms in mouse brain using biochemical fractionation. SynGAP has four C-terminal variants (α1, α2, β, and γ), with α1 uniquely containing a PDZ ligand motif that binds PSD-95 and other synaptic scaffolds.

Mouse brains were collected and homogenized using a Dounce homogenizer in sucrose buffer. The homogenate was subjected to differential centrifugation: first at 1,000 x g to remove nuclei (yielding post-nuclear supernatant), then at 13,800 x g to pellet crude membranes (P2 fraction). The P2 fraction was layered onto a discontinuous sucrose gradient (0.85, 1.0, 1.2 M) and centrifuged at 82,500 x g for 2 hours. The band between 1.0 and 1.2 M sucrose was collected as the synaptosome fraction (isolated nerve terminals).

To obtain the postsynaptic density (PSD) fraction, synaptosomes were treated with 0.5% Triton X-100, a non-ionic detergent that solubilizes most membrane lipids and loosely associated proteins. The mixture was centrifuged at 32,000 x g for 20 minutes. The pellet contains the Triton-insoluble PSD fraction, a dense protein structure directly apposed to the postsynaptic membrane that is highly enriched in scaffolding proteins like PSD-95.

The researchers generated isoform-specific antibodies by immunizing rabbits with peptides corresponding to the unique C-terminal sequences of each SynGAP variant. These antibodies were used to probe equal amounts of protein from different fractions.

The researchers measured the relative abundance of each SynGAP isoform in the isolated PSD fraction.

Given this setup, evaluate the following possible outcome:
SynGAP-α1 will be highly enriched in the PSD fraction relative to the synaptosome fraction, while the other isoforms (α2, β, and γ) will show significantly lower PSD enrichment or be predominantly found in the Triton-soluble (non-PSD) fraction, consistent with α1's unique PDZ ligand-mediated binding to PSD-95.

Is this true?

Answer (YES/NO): NO